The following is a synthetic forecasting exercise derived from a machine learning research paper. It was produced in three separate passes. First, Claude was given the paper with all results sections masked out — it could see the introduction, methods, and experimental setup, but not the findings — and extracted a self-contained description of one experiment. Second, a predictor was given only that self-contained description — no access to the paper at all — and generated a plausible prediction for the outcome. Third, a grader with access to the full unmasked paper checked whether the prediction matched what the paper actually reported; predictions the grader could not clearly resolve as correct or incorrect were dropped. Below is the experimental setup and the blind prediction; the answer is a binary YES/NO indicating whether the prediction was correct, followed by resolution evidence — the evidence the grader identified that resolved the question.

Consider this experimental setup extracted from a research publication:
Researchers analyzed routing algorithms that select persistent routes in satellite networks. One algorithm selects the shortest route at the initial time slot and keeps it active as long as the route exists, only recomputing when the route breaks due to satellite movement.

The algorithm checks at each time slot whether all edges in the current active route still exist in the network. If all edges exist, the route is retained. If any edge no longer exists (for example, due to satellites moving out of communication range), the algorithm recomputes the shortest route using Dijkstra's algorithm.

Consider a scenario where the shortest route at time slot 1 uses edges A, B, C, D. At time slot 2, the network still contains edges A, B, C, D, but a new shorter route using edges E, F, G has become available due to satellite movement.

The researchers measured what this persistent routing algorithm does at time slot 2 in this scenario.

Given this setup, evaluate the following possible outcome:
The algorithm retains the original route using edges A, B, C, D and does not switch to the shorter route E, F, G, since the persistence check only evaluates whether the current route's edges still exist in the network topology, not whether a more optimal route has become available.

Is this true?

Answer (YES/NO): YES